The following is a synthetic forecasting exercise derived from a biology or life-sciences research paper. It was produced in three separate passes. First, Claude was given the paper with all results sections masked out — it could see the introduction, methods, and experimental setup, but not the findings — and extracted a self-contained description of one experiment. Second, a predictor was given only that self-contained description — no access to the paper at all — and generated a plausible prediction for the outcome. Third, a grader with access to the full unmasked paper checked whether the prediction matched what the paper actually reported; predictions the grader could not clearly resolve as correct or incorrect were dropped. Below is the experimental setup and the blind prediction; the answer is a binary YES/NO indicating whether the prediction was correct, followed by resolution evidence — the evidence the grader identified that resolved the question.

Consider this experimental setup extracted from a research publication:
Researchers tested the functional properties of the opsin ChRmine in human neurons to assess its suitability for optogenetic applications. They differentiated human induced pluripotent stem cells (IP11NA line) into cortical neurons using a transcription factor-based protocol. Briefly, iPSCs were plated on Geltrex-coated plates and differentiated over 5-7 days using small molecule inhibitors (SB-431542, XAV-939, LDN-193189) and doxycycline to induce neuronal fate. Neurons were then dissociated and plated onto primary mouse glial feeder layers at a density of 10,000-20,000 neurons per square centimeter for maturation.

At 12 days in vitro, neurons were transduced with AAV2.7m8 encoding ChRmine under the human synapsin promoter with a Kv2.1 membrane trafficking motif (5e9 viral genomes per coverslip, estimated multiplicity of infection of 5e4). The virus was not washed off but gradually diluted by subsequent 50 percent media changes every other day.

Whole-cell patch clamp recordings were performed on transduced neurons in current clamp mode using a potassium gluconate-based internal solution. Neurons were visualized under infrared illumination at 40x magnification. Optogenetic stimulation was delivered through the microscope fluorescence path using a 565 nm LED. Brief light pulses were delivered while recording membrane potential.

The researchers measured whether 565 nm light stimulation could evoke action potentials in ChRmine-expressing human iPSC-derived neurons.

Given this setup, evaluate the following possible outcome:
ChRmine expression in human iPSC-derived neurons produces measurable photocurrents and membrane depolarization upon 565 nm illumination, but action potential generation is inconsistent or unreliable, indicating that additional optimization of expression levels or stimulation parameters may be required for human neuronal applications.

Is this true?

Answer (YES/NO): NO